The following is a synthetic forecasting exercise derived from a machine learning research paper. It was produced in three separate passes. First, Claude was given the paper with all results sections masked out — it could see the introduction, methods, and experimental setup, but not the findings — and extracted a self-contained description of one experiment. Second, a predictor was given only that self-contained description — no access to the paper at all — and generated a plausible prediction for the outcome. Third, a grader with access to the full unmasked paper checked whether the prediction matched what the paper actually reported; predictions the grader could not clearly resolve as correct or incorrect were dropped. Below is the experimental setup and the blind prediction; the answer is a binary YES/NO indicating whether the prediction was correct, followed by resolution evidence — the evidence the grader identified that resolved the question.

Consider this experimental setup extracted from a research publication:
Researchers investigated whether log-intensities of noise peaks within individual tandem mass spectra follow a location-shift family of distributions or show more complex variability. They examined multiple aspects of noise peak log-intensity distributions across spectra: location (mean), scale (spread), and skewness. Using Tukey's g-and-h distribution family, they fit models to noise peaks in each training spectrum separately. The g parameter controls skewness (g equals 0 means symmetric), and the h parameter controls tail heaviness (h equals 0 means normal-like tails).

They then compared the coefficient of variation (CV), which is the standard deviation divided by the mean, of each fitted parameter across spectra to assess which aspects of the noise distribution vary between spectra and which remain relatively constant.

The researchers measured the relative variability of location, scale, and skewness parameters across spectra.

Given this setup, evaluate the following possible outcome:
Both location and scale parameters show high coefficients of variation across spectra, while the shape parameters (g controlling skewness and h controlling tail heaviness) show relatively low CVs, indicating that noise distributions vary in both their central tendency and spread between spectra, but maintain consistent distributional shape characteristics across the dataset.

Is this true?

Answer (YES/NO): NO